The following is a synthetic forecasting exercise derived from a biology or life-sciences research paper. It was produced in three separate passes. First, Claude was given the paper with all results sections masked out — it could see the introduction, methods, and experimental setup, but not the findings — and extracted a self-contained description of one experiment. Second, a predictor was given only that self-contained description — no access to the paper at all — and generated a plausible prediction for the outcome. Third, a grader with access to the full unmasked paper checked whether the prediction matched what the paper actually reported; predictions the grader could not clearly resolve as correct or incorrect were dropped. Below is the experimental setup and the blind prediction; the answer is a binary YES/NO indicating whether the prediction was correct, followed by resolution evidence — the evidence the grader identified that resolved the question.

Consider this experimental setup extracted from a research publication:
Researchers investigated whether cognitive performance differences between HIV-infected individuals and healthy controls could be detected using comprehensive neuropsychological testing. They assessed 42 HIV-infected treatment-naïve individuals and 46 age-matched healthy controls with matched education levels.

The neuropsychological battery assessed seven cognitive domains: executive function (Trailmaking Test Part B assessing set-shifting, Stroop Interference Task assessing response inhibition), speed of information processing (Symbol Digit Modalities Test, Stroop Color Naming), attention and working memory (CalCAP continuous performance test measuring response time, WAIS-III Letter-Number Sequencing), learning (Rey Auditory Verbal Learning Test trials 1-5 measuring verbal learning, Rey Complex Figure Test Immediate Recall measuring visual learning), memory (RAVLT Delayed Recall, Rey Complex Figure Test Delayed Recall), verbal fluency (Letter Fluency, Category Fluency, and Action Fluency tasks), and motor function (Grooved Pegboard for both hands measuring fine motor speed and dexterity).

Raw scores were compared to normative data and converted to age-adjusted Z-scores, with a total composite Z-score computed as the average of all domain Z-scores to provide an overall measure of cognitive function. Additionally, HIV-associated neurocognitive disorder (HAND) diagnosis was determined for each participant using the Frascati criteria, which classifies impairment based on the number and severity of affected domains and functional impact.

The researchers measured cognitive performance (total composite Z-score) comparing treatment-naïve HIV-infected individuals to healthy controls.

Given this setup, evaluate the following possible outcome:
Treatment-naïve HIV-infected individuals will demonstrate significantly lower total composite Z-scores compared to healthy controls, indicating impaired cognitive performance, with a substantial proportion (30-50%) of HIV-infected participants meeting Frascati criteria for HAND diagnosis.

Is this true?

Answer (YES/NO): YES